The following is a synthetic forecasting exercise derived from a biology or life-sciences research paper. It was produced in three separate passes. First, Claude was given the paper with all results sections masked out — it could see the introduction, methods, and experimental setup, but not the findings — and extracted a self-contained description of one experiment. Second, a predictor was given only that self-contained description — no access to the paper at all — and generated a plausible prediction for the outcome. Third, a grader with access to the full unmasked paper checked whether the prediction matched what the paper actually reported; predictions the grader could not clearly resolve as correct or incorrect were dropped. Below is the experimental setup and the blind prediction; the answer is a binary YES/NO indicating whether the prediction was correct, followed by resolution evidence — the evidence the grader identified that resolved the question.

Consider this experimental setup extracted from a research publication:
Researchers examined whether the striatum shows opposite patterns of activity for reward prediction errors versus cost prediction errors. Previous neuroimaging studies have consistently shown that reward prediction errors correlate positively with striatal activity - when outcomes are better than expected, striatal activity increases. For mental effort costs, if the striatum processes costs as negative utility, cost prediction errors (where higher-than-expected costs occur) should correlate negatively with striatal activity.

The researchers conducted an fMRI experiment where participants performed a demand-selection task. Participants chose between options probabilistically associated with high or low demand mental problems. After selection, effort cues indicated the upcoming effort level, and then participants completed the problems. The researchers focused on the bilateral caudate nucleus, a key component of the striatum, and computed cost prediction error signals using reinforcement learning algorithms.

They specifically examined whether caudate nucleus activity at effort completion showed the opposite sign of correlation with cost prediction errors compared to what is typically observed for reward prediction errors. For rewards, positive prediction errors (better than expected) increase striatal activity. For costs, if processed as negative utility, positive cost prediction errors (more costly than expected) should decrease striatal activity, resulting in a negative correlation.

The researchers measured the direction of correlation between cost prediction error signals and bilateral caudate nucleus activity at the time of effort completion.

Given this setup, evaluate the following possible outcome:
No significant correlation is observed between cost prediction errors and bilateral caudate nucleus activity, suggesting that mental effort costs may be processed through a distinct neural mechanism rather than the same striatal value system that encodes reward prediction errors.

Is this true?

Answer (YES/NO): NO